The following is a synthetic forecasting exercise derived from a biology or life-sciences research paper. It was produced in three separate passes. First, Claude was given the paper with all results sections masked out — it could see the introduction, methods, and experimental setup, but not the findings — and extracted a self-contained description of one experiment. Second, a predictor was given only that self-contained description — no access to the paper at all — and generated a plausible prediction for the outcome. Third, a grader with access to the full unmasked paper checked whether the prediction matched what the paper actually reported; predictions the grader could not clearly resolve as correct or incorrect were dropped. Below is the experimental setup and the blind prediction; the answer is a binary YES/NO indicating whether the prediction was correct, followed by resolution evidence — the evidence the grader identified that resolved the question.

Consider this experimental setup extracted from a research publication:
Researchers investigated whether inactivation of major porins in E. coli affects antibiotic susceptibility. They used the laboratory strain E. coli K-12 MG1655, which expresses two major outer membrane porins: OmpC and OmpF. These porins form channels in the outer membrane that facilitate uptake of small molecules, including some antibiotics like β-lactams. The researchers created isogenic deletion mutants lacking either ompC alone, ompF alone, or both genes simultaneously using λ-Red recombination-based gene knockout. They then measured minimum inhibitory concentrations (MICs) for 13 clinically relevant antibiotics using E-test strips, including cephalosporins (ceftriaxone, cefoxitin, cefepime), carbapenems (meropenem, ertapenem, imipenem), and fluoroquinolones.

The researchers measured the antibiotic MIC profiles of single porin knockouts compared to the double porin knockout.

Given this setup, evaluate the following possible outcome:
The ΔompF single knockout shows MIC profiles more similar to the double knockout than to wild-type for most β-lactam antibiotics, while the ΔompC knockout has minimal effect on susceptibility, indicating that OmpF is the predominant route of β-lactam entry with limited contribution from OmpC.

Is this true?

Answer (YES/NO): NO